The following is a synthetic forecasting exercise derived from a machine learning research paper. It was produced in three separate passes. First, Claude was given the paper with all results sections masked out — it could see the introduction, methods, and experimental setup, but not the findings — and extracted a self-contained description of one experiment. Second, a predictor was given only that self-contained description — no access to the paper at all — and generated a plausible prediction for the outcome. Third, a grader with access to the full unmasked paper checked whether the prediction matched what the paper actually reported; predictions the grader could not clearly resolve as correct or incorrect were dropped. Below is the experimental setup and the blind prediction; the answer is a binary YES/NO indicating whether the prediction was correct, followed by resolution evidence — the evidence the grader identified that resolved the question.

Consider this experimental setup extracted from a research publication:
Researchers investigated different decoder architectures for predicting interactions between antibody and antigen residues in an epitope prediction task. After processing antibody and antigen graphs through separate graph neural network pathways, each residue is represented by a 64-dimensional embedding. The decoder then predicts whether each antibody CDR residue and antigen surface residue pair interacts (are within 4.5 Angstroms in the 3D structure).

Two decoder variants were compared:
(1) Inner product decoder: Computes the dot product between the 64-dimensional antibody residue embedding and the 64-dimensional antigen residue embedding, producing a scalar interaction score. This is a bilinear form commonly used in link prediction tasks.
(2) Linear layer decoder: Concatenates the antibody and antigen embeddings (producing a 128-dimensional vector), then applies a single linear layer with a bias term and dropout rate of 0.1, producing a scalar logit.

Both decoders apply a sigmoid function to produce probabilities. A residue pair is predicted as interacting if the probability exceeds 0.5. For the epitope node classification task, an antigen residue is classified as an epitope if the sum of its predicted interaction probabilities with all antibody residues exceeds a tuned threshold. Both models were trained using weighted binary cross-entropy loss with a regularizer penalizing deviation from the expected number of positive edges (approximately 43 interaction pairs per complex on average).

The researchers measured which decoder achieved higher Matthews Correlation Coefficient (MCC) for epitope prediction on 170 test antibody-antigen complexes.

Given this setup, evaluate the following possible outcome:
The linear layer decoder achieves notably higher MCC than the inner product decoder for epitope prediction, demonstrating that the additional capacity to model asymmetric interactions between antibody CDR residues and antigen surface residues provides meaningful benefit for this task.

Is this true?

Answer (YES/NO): NO